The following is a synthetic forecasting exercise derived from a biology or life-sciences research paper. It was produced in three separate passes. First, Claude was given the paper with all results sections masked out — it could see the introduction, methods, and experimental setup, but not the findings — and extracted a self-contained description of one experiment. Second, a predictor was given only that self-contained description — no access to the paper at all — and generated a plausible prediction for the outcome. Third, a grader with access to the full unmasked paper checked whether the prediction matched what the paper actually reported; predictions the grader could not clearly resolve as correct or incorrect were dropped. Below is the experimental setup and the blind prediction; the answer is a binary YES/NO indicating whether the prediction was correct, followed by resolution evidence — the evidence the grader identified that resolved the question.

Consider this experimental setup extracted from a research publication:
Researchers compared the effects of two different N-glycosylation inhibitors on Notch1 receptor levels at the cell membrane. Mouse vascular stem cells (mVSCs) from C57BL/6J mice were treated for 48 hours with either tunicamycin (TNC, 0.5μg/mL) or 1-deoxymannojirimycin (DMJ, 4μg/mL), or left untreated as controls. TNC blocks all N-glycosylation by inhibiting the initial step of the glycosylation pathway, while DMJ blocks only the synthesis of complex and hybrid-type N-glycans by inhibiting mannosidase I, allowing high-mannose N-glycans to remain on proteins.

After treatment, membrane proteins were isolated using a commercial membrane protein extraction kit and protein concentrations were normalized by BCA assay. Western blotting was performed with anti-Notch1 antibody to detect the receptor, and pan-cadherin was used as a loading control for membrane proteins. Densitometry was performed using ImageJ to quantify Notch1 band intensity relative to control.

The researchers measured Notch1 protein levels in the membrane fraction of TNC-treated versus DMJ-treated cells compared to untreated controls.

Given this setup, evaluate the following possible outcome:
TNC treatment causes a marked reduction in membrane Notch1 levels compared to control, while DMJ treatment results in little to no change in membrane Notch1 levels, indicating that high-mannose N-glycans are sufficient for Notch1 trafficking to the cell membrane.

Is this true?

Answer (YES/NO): NO